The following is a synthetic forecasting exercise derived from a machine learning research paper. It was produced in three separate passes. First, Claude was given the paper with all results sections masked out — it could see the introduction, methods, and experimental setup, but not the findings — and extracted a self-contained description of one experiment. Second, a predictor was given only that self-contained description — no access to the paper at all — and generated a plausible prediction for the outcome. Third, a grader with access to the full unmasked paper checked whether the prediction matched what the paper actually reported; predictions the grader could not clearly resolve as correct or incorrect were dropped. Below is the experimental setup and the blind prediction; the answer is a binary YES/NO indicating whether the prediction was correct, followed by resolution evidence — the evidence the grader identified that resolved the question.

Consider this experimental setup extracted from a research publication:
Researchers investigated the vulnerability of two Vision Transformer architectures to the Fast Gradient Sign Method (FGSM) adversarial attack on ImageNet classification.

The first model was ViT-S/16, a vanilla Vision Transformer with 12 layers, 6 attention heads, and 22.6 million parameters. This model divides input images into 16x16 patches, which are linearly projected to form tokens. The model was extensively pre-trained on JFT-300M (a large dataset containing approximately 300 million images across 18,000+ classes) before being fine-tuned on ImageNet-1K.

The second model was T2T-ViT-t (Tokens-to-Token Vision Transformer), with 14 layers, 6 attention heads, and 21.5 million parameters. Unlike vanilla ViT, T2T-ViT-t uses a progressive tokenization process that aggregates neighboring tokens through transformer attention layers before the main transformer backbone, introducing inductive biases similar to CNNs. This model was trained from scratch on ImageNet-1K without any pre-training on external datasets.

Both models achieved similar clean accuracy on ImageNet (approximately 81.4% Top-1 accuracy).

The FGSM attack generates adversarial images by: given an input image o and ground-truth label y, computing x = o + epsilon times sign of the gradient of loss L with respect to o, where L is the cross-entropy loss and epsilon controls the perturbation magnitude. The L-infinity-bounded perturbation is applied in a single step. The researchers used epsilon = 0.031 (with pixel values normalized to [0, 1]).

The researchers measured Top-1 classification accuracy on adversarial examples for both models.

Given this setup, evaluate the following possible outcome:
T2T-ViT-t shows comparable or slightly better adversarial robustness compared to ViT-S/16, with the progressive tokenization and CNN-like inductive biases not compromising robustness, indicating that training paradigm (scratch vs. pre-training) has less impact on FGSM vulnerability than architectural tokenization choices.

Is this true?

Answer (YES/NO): NO